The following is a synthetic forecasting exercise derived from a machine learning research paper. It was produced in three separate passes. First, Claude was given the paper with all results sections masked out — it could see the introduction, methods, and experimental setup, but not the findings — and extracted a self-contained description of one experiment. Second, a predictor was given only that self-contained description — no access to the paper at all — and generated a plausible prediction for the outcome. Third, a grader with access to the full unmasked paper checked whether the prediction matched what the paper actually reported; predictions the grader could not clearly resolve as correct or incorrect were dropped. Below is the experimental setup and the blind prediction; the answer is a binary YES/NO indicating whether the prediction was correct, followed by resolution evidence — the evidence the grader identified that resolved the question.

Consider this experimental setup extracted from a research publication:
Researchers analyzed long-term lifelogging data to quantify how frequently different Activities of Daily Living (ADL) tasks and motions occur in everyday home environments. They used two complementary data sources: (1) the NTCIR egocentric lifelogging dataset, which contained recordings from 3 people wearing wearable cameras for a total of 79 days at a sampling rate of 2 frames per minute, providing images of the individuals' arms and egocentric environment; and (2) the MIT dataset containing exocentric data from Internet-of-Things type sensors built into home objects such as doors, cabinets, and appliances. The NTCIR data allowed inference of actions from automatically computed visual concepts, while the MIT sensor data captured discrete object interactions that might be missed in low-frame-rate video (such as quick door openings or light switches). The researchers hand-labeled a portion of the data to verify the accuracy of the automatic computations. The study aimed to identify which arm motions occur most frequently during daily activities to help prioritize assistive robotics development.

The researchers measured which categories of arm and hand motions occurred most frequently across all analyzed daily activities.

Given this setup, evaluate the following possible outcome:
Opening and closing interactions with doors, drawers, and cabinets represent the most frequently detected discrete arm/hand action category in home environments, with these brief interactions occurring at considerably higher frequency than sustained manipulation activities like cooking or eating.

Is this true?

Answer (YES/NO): NO